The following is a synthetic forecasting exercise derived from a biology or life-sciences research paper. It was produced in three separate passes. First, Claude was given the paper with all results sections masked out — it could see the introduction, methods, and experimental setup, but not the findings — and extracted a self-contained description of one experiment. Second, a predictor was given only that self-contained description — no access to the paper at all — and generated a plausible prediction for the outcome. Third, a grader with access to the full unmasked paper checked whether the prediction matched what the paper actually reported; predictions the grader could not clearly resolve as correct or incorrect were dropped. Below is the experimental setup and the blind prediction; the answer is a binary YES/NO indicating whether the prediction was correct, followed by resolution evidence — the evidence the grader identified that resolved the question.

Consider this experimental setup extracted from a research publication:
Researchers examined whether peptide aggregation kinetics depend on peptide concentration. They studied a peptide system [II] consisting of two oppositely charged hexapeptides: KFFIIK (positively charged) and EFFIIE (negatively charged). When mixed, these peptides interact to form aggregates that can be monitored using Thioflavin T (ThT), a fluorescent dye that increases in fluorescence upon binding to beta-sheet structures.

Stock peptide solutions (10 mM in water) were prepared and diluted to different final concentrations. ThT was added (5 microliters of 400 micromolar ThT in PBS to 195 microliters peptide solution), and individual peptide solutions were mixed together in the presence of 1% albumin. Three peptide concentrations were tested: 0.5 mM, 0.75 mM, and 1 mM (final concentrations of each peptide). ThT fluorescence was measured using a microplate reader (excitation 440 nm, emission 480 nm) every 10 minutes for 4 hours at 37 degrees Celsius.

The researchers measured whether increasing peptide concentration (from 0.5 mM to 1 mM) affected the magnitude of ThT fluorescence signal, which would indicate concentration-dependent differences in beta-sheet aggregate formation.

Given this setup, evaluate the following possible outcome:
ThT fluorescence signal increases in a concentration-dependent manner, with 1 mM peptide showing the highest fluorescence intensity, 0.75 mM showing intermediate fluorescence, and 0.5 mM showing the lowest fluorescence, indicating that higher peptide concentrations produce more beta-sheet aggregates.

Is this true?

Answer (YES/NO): YES